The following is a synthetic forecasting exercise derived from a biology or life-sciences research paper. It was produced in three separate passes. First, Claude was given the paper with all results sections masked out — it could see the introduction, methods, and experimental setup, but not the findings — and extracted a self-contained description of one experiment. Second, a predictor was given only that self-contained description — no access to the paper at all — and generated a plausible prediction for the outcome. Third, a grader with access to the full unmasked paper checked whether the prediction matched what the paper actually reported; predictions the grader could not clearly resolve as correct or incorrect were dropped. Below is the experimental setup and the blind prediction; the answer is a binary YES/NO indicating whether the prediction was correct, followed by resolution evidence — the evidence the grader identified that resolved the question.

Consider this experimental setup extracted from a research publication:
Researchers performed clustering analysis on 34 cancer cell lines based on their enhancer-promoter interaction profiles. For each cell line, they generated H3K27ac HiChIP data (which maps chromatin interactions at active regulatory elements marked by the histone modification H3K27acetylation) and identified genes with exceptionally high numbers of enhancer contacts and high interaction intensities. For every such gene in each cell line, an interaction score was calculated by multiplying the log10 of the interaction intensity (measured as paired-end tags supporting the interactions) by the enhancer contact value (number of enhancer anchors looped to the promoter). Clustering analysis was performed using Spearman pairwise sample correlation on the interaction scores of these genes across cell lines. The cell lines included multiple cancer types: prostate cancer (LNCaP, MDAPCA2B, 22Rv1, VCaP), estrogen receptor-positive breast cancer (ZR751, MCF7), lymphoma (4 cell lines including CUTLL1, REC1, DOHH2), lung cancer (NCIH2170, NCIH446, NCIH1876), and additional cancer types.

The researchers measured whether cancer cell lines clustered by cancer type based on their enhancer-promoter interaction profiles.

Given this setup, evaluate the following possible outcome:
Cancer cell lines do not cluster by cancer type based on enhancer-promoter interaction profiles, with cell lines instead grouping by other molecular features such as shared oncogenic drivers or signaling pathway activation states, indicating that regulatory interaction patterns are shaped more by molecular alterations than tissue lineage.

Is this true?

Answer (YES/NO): NO